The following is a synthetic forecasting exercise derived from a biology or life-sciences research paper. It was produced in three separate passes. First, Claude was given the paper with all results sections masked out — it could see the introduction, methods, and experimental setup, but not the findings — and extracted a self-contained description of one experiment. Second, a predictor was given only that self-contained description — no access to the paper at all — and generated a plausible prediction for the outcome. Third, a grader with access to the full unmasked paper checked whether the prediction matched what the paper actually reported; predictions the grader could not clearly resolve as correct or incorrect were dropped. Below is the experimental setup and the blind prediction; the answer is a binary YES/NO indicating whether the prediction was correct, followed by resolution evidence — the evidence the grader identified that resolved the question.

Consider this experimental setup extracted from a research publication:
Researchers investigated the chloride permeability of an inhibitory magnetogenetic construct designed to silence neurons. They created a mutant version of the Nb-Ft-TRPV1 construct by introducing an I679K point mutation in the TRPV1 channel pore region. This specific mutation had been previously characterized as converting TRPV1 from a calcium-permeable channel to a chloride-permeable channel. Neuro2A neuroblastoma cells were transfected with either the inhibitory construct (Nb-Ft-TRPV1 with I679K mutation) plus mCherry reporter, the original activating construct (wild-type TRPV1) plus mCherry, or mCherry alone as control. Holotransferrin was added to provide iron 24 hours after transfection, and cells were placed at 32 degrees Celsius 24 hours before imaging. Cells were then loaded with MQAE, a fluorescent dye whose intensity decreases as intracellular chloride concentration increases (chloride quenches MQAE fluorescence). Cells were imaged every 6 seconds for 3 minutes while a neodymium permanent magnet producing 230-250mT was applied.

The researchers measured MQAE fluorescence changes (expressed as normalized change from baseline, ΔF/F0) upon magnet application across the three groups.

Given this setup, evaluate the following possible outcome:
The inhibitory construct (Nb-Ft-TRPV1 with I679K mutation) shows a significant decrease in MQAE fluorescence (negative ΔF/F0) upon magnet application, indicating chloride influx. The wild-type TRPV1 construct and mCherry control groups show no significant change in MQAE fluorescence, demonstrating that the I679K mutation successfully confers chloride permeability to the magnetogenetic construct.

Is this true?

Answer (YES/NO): YES